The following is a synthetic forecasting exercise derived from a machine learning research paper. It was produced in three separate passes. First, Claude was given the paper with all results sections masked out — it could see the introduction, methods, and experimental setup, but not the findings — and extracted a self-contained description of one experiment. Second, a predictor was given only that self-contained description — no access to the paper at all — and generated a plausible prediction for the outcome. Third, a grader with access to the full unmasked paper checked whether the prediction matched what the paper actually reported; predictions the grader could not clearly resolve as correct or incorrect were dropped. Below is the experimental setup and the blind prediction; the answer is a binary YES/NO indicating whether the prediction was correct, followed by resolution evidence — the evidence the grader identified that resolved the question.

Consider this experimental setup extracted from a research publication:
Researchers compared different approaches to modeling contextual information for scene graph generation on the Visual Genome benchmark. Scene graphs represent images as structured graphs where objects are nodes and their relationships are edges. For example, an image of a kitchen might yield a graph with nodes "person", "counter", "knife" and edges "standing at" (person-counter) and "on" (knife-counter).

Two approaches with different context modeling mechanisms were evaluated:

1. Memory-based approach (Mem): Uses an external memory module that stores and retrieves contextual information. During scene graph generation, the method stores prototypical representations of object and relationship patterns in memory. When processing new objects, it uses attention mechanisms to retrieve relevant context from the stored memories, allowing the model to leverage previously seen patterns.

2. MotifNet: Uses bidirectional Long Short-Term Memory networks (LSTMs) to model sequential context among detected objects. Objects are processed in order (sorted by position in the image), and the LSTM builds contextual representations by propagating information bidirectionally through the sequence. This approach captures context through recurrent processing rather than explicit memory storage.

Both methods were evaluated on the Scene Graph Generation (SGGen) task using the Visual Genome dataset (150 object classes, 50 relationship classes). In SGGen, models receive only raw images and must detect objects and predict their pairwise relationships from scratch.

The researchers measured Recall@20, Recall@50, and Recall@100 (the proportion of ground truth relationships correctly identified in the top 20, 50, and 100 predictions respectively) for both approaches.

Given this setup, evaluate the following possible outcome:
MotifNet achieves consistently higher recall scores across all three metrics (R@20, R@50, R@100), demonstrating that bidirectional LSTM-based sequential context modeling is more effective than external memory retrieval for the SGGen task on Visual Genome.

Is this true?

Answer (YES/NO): YES